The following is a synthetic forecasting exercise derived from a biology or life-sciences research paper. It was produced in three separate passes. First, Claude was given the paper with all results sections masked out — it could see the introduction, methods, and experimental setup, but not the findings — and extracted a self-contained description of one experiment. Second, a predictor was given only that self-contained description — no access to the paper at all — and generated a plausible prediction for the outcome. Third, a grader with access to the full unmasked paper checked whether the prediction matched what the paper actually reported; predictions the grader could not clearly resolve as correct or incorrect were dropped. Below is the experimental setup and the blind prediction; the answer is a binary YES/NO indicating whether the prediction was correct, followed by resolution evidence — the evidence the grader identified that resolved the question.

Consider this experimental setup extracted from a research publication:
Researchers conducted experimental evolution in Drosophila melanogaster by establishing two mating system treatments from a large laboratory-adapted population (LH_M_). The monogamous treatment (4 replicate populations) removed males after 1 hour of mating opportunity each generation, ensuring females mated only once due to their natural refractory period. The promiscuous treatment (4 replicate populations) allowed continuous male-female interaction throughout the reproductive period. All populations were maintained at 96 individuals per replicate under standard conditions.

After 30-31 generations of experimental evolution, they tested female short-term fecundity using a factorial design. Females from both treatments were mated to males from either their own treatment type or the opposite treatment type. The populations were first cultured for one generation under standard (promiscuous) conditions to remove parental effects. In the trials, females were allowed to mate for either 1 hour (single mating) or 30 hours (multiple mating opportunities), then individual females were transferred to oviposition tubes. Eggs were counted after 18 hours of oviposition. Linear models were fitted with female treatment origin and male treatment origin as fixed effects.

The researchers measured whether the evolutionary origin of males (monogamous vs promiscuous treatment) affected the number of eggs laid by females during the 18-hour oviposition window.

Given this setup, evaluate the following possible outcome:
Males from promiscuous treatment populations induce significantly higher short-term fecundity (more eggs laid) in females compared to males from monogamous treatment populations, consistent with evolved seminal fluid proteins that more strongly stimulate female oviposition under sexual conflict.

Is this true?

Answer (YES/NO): NO